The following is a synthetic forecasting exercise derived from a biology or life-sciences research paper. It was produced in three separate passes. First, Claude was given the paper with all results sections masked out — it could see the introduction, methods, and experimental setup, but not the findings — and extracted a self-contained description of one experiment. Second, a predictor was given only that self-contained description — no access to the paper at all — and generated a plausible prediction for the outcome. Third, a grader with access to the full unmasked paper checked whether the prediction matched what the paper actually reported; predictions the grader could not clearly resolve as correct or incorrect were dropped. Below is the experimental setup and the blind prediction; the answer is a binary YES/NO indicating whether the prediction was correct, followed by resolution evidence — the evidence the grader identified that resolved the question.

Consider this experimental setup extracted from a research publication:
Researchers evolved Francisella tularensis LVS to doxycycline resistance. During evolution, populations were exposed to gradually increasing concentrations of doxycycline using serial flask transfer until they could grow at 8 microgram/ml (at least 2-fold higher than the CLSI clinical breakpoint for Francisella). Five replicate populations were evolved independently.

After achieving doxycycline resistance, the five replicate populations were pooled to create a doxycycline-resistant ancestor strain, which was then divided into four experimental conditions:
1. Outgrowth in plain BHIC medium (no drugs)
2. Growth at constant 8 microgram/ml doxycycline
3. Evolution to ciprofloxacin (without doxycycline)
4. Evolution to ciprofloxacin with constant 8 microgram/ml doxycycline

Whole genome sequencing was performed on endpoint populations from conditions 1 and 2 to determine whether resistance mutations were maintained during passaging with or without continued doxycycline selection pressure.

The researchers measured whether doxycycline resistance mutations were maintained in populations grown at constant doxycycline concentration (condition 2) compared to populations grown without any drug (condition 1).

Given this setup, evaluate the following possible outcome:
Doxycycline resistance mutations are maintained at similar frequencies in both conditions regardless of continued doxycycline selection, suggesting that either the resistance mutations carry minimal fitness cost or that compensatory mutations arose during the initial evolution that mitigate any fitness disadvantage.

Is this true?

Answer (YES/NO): YES